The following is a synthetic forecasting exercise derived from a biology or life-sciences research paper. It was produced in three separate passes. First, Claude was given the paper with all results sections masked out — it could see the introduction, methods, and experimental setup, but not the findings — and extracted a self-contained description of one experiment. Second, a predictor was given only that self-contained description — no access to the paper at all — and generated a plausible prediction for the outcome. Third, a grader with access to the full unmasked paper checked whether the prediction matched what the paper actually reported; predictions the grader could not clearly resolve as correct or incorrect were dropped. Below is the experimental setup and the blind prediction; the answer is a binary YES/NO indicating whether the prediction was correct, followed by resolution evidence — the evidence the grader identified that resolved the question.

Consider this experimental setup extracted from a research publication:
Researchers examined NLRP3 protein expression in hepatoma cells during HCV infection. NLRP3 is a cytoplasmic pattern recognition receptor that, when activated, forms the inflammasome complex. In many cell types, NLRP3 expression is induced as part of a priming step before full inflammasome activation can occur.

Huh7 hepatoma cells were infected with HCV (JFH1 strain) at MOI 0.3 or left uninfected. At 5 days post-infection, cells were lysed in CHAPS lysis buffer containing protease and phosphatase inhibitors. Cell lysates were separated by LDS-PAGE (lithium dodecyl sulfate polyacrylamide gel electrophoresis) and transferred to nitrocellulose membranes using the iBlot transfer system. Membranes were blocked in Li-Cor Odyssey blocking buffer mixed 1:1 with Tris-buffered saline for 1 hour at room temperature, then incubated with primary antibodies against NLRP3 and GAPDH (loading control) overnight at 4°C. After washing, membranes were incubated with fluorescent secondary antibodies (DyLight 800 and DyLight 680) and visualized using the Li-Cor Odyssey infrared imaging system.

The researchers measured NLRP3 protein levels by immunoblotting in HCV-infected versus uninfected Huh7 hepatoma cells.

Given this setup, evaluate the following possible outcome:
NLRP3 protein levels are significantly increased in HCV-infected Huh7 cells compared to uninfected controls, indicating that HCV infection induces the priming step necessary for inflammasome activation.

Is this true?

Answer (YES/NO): YES